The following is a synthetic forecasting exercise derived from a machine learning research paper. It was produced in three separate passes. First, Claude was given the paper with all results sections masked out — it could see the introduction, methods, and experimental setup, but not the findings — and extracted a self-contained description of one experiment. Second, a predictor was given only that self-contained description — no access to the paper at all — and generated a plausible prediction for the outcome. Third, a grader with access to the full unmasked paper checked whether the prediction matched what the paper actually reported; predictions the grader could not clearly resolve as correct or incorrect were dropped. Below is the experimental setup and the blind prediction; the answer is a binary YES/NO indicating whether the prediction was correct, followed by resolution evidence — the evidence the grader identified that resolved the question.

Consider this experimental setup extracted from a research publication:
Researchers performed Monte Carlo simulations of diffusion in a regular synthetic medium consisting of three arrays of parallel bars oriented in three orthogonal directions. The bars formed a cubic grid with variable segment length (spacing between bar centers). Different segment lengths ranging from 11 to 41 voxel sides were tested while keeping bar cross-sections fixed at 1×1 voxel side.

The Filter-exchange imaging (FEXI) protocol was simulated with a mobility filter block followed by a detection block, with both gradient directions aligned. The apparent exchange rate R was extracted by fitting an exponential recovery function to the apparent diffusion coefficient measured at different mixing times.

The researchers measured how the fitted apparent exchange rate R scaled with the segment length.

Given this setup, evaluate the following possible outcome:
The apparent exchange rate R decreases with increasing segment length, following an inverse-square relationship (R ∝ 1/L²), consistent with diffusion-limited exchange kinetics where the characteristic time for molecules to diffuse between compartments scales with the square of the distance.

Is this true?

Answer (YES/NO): YES